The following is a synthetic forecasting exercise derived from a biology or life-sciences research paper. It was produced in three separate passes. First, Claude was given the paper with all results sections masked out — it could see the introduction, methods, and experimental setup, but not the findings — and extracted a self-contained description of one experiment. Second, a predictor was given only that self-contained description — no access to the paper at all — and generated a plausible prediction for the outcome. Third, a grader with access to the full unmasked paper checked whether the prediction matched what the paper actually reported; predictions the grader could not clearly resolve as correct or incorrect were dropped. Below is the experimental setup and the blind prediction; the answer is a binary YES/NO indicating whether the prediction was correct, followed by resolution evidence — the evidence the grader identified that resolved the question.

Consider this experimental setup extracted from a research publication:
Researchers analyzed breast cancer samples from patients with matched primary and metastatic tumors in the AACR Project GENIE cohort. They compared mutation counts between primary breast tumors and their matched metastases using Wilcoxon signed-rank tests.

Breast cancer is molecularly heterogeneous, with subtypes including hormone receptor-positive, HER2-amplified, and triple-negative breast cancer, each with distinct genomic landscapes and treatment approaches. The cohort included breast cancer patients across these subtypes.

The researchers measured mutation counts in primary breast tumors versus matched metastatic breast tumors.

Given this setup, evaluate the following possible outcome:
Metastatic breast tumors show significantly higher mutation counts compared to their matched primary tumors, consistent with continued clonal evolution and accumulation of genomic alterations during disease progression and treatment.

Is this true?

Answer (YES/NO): YES